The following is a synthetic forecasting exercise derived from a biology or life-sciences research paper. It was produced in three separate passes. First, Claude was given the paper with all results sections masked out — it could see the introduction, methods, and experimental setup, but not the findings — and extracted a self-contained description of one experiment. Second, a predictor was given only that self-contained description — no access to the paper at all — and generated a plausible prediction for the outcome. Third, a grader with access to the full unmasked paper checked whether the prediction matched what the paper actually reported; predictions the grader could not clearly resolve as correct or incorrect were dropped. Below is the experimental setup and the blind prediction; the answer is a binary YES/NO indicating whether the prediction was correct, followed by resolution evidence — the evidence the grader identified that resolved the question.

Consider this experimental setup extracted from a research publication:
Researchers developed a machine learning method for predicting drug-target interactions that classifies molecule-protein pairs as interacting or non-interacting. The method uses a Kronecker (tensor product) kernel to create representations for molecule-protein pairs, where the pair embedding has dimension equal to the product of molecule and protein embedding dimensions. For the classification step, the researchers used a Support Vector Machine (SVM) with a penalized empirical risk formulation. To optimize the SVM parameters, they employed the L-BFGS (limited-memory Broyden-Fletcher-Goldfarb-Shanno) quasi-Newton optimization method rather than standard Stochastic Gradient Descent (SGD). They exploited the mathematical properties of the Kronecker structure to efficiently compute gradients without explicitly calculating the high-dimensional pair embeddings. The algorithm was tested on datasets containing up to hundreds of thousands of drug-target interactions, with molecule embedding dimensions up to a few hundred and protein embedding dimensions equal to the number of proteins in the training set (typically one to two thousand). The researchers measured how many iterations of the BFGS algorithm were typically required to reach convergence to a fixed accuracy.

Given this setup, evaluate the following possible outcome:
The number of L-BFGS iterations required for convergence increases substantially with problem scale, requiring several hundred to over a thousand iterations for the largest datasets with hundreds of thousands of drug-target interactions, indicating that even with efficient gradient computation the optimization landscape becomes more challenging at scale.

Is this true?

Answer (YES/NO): NO